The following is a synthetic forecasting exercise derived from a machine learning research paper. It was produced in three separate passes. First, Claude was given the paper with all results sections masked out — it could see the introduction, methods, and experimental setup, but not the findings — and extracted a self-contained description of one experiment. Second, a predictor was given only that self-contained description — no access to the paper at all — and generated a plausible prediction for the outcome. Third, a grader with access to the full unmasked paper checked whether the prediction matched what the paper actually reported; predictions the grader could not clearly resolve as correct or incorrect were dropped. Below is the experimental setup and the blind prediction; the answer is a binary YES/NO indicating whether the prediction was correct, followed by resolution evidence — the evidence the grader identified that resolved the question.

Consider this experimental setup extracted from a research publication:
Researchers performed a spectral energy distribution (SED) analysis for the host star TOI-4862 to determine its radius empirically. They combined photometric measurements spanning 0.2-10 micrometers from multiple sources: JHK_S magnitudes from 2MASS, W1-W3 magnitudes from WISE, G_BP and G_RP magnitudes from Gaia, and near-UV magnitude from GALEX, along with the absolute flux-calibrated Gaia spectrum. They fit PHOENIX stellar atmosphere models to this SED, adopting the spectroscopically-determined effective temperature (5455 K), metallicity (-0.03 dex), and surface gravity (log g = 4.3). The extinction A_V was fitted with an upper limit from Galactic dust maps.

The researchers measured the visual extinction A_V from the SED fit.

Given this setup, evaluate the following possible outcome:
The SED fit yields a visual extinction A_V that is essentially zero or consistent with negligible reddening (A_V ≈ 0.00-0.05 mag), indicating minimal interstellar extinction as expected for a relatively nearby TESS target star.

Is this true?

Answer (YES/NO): NO